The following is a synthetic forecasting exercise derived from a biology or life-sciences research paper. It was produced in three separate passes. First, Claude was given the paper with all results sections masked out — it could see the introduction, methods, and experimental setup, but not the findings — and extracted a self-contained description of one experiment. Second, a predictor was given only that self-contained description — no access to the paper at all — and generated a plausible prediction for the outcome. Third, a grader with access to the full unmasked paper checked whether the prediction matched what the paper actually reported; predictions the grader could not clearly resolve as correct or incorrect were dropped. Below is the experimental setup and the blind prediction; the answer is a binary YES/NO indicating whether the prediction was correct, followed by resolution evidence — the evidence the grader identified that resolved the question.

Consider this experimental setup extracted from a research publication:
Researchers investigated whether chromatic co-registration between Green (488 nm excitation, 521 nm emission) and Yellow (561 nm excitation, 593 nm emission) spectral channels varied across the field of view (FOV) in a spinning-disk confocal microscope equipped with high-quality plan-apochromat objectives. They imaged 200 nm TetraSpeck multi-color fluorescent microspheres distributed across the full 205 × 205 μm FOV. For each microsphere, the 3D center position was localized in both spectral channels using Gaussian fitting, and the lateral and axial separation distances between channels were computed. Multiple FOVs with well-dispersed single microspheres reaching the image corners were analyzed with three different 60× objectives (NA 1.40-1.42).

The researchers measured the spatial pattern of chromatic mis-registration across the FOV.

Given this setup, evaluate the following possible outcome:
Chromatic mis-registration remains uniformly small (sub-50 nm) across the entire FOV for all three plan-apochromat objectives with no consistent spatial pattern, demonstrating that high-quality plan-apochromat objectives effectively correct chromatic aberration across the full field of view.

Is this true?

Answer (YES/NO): NO